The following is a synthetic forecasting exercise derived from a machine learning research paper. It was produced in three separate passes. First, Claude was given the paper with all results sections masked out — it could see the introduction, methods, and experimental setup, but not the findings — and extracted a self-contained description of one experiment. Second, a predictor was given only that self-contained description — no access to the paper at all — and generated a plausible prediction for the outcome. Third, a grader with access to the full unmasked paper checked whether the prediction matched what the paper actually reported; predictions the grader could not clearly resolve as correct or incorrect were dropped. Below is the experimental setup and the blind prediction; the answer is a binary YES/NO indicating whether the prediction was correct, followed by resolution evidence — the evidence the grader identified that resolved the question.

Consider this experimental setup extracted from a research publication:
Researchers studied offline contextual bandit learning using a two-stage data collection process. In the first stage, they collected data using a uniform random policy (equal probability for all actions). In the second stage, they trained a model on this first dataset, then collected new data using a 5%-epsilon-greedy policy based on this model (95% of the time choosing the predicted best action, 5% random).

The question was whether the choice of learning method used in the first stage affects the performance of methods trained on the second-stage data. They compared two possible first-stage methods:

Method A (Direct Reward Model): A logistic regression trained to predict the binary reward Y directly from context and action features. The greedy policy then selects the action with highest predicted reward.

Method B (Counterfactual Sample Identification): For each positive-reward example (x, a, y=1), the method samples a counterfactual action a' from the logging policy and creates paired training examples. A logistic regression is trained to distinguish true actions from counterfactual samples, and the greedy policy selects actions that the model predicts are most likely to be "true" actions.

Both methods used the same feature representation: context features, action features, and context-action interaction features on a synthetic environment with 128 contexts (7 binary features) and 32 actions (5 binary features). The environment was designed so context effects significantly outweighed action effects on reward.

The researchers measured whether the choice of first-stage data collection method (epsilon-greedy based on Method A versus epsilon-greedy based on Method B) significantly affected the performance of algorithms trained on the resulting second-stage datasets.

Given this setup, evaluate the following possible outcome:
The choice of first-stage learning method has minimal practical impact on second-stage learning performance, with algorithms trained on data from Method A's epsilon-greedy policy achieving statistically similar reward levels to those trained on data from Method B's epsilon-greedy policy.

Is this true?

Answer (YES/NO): YES